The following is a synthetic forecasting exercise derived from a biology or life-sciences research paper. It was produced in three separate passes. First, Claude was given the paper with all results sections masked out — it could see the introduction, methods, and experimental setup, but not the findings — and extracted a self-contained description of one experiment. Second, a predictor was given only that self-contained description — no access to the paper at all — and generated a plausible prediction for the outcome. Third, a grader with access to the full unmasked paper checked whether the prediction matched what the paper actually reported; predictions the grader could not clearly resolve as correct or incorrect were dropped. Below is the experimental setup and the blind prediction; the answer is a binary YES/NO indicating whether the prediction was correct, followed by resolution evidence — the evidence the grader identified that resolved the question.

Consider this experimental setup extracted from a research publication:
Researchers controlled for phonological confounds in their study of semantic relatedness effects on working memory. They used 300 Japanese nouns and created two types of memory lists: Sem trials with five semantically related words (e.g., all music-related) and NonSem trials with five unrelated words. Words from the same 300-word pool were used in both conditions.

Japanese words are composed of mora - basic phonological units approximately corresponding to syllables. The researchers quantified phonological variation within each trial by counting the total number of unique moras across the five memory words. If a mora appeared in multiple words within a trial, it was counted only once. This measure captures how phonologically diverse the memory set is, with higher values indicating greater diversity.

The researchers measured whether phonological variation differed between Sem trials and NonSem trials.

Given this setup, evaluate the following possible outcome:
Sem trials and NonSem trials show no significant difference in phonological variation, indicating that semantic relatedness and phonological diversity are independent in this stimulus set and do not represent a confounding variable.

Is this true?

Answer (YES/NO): YES